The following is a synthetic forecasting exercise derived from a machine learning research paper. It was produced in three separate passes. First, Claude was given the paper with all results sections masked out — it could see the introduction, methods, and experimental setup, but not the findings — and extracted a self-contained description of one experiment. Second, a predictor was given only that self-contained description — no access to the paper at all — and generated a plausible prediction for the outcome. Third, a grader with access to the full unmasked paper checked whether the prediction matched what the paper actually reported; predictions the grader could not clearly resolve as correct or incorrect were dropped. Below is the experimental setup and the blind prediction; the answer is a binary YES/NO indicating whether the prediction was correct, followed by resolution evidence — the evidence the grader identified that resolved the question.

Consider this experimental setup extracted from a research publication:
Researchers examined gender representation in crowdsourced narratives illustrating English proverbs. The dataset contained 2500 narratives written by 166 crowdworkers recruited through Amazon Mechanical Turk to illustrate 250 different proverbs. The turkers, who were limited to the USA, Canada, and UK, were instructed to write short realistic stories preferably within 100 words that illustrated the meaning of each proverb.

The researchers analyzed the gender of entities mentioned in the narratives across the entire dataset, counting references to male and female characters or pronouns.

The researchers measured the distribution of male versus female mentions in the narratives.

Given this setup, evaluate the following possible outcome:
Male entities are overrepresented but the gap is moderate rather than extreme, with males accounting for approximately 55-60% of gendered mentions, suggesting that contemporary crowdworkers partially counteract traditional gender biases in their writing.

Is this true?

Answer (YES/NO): NO